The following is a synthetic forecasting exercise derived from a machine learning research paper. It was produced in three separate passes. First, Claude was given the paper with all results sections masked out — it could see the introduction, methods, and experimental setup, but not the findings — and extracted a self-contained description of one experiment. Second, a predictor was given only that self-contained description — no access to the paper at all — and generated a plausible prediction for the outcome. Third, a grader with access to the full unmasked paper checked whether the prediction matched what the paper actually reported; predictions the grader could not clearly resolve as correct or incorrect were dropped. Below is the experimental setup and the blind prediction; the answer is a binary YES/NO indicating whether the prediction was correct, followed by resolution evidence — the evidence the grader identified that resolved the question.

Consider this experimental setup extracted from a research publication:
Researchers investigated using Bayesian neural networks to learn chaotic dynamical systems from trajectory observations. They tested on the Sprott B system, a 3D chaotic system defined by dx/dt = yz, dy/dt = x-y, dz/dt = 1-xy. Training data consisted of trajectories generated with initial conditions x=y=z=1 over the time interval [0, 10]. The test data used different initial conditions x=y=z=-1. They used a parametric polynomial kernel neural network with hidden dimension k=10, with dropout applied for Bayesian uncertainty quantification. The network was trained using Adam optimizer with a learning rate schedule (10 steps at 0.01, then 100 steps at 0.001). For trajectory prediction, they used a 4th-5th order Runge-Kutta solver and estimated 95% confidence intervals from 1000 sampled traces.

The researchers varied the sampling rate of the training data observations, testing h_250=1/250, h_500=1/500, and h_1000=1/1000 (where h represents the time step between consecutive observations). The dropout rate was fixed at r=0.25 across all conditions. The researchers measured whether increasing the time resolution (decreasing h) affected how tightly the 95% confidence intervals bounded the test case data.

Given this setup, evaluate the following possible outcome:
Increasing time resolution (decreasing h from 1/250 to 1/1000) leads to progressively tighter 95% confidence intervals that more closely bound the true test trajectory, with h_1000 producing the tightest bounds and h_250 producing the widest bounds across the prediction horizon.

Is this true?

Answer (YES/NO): YES